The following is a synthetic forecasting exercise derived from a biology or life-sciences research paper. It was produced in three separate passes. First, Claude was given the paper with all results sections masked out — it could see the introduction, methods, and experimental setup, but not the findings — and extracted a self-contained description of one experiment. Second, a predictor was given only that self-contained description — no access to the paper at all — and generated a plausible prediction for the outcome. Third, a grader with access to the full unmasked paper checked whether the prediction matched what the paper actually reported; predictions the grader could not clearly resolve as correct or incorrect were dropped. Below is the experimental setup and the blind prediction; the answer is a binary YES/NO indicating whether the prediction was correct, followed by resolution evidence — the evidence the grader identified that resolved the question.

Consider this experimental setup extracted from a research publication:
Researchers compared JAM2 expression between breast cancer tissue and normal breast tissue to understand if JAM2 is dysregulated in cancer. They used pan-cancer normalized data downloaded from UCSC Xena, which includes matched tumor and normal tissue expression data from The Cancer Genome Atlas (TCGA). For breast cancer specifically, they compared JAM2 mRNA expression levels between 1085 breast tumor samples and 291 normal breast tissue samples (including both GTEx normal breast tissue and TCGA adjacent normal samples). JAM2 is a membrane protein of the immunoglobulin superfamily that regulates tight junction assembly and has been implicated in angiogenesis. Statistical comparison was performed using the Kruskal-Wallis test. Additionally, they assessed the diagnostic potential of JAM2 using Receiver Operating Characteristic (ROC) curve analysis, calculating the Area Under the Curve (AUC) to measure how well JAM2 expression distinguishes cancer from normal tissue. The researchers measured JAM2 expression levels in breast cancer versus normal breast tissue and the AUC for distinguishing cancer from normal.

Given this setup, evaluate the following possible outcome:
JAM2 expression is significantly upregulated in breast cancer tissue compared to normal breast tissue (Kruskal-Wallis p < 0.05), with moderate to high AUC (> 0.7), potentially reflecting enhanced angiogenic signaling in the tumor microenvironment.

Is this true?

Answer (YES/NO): NO